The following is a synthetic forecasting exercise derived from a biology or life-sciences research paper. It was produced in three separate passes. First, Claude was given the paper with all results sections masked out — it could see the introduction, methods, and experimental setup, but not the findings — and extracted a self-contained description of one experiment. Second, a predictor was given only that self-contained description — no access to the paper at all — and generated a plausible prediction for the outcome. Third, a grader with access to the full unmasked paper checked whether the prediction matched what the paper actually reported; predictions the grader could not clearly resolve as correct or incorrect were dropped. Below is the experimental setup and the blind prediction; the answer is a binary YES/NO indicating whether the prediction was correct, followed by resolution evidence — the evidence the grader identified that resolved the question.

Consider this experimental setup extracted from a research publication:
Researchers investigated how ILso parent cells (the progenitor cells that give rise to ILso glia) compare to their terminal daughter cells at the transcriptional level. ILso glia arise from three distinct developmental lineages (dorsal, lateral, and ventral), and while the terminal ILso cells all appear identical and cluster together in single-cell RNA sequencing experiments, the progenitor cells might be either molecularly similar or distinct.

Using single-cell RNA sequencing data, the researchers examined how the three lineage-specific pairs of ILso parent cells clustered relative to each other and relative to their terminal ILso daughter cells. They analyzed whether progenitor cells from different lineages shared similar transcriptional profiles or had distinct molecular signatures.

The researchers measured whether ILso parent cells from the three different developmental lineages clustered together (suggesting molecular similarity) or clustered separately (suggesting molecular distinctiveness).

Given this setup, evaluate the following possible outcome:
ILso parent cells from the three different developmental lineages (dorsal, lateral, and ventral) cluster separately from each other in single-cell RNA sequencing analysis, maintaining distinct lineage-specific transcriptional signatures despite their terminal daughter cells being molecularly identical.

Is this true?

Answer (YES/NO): YES